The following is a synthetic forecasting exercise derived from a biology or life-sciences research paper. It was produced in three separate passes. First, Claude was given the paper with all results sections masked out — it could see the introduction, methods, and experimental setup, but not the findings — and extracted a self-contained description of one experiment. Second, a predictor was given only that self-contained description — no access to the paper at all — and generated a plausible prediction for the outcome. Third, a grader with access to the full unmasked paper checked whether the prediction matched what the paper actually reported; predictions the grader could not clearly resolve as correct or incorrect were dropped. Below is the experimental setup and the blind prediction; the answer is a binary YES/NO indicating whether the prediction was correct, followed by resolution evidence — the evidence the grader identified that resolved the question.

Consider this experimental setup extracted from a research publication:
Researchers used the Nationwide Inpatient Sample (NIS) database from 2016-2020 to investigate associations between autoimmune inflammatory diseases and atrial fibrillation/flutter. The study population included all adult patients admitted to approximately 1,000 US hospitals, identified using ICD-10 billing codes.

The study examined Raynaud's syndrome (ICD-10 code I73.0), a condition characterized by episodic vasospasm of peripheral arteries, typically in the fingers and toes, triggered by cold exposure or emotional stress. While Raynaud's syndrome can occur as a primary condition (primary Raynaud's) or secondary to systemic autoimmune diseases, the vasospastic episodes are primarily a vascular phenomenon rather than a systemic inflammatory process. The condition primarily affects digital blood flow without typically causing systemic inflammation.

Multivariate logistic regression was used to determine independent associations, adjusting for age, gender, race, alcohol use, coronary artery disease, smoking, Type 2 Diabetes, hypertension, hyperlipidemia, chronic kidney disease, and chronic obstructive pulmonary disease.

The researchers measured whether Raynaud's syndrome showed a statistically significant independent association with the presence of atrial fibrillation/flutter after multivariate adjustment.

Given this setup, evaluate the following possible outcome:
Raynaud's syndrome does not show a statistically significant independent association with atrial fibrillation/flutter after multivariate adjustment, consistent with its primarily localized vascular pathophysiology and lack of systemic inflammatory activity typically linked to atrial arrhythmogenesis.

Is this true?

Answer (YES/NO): NO